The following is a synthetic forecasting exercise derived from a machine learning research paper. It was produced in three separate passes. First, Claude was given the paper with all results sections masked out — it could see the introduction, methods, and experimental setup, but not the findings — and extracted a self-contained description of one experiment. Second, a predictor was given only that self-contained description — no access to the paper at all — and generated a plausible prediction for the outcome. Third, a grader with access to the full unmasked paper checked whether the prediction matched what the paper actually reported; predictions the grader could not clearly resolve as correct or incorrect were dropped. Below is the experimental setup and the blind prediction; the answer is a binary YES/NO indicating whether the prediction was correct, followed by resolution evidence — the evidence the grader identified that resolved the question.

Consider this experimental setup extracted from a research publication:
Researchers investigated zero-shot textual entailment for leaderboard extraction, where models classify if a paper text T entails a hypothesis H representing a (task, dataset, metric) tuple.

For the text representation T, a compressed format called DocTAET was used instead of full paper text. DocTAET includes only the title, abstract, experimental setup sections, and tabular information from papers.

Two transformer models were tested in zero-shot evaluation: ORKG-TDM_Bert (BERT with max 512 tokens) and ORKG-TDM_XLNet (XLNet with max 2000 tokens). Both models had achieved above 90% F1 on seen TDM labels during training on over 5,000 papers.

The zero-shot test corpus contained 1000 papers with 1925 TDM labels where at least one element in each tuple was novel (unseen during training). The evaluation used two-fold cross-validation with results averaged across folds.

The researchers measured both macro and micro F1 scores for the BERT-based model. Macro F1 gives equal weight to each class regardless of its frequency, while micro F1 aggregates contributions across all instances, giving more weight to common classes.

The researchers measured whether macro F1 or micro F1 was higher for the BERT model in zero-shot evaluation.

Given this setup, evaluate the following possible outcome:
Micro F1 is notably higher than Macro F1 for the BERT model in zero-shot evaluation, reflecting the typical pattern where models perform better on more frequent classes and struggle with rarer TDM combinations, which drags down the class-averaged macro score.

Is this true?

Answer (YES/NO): NO